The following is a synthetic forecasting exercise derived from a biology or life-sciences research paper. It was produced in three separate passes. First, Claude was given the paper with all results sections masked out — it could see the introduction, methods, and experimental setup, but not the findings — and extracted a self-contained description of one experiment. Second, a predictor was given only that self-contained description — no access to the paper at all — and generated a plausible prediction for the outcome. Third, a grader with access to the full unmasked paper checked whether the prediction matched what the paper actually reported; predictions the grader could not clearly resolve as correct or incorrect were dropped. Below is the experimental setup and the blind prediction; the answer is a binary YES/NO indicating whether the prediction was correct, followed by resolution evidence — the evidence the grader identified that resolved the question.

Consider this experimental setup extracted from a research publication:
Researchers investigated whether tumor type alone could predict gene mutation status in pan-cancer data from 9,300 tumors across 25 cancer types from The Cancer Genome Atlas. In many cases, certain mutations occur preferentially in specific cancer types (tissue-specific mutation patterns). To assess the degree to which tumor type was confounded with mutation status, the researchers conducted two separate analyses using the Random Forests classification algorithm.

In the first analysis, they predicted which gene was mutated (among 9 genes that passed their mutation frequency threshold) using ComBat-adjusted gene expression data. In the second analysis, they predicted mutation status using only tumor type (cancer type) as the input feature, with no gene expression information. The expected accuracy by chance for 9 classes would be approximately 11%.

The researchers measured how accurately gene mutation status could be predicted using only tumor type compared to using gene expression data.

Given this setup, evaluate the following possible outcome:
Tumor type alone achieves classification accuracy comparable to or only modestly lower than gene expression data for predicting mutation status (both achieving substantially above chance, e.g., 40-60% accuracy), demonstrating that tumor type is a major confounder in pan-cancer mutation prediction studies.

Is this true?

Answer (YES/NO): YES